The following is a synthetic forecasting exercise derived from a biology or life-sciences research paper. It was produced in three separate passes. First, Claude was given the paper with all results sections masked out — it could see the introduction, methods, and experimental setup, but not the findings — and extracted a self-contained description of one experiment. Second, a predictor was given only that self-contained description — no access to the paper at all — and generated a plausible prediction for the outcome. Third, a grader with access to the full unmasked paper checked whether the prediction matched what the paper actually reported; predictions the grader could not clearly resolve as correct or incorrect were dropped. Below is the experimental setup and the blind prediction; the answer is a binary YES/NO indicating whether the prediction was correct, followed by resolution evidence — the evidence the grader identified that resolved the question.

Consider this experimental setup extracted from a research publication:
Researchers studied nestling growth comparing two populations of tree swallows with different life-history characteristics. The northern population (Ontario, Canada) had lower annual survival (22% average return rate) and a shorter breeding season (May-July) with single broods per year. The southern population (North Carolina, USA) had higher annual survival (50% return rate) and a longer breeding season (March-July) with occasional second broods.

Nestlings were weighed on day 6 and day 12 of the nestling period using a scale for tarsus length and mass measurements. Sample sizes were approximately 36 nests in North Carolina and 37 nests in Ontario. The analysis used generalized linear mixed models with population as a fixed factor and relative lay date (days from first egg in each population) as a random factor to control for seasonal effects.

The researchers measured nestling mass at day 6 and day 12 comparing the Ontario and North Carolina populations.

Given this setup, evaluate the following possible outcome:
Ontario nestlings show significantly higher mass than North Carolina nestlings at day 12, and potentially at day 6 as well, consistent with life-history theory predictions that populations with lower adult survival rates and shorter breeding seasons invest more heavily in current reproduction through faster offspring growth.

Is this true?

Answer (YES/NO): YES